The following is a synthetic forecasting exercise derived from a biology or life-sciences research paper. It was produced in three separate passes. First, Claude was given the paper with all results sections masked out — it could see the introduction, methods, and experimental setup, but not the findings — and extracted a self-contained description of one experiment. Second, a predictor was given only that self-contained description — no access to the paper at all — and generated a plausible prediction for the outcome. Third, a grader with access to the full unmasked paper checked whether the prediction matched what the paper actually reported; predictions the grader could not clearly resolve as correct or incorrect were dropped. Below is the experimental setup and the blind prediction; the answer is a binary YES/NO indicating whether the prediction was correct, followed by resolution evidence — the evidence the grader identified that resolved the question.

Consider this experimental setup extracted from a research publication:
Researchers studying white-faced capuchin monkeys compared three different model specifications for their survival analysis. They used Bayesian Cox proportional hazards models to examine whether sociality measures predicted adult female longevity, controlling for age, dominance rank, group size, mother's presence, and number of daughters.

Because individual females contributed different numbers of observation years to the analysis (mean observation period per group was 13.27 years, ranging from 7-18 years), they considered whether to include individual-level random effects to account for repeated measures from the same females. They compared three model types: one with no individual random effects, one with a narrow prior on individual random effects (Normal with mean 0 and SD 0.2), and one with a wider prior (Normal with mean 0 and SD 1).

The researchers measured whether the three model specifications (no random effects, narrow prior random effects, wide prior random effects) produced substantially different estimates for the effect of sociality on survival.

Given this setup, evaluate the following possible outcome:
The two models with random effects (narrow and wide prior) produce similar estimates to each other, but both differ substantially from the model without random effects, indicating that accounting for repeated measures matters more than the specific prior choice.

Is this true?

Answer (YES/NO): NO